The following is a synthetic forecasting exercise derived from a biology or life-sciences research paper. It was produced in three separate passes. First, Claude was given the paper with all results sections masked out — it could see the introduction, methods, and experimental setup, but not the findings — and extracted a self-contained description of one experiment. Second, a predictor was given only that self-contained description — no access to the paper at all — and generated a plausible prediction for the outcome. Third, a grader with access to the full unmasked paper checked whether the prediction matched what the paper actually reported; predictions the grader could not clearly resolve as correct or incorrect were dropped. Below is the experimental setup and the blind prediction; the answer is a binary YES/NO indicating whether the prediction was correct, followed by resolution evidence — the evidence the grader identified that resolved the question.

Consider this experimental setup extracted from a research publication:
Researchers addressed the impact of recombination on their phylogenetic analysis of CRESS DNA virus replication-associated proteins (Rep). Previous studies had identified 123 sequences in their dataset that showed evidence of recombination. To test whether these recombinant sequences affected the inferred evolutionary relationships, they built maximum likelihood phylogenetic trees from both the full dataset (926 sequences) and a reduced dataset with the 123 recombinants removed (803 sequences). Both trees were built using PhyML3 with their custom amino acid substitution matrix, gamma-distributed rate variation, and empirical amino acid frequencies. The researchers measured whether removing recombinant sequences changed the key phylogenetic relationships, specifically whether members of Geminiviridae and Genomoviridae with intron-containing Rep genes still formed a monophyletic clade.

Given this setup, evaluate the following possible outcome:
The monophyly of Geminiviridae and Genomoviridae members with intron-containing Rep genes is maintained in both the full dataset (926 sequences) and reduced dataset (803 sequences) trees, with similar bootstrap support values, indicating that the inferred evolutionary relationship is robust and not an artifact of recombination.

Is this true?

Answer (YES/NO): NO